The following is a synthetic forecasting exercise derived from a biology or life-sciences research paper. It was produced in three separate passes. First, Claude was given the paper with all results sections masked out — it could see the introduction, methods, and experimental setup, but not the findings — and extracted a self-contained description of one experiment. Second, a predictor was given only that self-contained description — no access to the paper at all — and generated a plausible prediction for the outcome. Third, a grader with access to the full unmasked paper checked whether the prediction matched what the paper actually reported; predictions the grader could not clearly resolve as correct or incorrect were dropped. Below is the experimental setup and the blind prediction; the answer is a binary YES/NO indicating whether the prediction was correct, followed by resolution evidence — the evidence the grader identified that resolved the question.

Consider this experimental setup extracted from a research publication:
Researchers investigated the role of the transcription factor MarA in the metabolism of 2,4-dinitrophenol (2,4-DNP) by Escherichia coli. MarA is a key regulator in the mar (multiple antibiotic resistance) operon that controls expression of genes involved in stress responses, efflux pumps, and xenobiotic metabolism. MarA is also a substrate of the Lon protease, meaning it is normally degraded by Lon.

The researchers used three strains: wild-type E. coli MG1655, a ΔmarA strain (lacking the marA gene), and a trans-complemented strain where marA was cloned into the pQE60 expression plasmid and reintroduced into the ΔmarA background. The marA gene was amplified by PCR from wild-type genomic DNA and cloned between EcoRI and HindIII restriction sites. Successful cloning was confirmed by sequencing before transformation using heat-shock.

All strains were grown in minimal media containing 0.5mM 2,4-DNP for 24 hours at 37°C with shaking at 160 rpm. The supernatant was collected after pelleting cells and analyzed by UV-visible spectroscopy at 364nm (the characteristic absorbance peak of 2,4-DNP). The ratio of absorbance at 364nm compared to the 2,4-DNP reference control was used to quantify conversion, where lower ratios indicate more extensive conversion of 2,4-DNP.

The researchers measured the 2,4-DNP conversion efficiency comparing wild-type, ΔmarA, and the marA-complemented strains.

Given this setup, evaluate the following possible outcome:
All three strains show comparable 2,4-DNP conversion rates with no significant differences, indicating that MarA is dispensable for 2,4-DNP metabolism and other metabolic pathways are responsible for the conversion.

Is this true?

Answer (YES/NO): NO